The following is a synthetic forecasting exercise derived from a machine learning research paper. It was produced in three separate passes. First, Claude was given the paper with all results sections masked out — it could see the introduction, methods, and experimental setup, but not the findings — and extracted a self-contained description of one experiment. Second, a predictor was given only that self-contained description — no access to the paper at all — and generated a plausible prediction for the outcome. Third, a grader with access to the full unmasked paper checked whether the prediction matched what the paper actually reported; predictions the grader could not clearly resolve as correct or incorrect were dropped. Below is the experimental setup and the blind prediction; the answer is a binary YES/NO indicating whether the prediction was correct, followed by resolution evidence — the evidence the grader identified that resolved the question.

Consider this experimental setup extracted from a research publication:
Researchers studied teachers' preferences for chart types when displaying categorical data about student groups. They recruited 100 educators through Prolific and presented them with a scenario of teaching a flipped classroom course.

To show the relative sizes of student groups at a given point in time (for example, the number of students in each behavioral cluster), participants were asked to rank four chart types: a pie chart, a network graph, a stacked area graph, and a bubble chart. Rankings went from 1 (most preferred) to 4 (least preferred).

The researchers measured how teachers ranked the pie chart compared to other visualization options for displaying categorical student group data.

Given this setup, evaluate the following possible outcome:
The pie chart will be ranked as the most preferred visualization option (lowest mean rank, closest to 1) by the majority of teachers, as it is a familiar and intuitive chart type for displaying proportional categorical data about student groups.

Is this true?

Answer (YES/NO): YES